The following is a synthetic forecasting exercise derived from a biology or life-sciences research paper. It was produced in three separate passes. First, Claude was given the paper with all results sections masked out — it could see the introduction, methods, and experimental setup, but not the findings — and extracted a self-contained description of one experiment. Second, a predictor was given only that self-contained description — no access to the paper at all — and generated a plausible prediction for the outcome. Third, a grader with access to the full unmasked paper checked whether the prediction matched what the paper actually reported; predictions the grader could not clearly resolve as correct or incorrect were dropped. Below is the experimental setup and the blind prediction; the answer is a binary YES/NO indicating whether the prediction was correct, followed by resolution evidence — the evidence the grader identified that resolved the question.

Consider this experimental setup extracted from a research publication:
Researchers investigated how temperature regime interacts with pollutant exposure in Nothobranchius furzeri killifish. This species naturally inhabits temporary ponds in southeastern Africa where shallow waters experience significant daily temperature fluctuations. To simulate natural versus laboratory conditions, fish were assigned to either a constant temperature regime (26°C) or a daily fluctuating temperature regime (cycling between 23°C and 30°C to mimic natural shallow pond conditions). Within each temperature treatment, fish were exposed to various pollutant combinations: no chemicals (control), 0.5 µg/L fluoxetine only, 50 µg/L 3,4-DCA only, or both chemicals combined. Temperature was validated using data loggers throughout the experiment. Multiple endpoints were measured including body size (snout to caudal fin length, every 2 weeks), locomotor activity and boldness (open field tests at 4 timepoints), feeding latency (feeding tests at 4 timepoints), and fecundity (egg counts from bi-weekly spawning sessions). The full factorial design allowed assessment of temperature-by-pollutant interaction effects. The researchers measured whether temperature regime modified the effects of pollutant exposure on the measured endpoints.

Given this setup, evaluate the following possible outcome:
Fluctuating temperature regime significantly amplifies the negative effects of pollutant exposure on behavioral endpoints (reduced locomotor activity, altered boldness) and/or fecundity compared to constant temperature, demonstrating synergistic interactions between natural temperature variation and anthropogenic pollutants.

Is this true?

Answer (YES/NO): NO